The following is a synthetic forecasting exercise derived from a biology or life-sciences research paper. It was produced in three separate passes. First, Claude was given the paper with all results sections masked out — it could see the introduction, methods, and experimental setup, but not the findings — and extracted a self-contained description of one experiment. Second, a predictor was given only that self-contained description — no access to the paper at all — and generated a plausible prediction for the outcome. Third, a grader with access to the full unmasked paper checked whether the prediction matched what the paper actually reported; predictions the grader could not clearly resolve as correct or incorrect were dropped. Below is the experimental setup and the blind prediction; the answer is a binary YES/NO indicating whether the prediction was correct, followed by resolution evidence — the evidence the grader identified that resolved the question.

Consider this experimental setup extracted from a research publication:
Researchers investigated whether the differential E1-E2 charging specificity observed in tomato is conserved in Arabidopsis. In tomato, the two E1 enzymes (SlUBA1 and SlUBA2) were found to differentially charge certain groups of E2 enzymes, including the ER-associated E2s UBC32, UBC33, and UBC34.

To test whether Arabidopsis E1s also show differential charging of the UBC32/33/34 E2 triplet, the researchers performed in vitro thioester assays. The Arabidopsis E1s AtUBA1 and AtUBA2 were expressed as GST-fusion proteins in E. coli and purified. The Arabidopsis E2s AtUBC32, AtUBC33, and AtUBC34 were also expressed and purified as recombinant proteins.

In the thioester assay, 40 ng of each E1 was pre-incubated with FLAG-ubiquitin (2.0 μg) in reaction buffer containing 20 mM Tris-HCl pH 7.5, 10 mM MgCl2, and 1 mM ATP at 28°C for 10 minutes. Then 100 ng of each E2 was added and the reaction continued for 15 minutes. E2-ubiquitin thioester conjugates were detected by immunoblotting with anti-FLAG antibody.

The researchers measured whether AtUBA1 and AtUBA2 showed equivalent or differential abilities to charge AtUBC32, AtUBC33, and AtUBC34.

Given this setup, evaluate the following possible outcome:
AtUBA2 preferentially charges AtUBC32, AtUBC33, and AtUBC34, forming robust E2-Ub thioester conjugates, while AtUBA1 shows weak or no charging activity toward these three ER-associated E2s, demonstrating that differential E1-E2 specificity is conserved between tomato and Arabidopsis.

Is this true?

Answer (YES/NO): NO